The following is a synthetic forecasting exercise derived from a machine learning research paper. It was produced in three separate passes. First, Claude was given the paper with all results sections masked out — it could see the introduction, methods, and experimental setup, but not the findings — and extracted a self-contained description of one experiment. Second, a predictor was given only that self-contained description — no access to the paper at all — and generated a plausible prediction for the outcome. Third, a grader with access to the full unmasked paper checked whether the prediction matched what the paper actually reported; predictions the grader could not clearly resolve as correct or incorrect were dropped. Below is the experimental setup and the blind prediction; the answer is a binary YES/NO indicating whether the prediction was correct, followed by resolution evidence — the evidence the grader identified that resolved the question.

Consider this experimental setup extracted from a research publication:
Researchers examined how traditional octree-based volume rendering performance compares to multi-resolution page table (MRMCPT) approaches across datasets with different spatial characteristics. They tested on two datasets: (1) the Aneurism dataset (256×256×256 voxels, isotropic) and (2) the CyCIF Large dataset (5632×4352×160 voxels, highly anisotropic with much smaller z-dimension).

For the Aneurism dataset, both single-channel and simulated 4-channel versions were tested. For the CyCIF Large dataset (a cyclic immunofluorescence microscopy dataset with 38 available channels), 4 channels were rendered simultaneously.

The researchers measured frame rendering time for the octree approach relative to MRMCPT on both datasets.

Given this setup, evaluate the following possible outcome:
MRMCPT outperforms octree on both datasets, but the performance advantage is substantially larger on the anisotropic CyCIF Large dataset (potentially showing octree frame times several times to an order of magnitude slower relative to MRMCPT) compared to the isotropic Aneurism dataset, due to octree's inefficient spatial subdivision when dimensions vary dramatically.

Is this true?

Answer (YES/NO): NO